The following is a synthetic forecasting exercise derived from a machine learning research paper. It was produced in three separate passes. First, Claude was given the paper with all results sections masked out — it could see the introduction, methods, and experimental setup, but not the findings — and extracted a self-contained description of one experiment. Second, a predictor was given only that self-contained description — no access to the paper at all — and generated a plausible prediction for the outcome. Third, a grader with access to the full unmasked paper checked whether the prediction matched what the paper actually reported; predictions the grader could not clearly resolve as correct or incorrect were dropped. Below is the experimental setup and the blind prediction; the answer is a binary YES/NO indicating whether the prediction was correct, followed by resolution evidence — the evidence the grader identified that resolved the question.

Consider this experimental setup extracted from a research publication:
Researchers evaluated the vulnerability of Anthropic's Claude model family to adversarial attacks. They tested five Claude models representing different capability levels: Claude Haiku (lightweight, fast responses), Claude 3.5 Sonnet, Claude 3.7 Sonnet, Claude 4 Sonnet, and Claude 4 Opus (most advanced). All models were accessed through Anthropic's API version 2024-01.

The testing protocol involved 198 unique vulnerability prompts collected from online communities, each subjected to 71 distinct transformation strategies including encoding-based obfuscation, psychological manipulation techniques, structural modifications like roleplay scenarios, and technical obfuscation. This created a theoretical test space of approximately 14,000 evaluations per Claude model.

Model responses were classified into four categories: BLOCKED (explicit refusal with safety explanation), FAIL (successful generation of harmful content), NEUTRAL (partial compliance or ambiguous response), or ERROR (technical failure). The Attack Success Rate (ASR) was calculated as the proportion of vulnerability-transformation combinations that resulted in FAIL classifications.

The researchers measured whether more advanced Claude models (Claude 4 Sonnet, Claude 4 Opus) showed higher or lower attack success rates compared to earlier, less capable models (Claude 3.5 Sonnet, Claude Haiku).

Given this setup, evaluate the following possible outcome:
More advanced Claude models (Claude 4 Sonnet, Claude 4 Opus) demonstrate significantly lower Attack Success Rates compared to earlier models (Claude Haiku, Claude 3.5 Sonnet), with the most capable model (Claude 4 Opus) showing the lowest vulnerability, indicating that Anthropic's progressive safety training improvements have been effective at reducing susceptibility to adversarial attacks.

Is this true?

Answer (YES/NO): NO